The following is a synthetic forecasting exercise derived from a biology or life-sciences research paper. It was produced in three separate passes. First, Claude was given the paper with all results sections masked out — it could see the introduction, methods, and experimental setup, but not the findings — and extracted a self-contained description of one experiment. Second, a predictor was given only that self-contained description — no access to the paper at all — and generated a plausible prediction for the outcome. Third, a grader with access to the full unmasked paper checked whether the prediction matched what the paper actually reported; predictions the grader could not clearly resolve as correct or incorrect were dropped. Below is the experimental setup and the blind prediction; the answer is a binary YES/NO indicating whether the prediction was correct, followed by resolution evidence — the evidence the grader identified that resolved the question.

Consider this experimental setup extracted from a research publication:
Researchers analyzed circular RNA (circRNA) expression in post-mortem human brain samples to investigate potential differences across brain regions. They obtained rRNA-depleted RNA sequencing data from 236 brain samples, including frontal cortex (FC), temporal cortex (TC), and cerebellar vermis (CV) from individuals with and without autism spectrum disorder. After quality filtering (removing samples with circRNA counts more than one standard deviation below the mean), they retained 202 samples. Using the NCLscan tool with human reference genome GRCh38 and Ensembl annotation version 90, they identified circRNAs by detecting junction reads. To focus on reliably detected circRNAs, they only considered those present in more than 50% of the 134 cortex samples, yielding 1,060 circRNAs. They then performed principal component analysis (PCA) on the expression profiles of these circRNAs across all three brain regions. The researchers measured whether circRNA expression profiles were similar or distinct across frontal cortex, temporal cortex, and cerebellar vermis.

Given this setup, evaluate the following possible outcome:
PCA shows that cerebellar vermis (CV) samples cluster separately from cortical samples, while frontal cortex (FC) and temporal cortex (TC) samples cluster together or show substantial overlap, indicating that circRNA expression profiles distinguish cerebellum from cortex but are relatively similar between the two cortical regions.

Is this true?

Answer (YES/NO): YES